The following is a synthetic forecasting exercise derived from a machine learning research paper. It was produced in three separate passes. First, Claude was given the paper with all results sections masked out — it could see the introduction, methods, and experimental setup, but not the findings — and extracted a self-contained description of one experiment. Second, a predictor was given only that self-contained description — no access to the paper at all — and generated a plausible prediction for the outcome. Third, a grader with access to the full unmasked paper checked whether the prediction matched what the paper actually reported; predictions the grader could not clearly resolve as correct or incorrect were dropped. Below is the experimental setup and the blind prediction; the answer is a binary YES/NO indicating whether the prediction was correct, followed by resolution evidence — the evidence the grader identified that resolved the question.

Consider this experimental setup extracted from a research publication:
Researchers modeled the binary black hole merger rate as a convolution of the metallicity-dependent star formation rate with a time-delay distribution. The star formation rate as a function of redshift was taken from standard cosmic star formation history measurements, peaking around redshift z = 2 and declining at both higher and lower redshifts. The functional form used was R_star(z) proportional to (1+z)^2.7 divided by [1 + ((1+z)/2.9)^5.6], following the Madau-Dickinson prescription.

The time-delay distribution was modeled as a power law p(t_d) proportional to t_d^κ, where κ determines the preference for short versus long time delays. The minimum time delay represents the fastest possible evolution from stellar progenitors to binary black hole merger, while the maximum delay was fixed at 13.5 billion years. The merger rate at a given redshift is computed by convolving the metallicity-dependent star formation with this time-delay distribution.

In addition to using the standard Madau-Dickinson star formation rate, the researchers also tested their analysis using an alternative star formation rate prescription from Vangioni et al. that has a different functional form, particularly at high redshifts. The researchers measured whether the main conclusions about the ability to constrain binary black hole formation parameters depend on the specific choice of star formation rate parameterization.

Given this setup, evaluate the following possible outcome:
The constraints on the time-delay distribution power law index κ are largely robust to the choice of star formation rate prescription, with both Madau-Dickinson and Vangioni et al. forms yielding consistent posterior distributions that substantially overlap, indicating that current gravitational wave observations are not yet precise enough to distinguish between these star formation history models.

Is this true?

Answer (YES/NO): YES